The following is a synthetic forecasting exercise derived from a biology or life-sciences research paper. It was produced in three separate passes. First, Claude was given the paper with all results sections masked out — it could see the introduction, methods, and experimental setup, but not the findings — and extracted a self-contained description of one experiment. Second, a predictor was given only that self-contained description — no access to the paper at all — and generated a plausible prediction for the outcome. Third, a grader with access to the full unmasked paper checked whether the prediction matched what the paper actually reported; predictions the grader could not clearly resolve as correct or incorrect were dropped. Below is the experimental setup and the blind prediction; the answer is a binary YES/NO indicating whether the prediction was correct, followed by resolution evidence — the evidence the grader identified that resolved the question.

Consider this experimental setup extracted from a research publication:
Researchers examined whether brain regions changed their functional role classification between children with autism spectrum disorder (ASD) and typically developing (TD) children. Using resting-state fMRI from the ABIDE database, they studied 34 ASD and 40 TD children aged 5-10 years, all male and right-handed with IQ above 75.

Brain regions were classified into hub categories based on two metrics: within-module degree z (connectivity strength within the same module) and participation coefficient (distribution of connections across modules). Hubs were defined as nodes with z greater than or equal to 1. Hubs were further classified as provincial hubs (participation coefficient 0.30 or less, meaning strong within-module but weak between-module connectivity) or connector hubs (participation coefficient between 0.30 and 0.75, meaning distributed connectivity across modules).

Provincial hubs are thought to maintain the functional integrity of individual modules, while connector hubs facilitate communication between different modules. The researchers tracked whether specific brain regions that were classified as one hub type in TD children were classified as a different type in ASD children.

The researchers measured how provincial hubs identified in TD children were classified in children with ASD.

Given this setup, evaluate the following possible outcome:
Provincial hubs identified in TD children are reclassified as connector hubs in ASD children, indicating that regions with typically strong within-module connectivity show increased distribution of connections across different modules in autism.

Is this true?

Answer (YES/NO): YES